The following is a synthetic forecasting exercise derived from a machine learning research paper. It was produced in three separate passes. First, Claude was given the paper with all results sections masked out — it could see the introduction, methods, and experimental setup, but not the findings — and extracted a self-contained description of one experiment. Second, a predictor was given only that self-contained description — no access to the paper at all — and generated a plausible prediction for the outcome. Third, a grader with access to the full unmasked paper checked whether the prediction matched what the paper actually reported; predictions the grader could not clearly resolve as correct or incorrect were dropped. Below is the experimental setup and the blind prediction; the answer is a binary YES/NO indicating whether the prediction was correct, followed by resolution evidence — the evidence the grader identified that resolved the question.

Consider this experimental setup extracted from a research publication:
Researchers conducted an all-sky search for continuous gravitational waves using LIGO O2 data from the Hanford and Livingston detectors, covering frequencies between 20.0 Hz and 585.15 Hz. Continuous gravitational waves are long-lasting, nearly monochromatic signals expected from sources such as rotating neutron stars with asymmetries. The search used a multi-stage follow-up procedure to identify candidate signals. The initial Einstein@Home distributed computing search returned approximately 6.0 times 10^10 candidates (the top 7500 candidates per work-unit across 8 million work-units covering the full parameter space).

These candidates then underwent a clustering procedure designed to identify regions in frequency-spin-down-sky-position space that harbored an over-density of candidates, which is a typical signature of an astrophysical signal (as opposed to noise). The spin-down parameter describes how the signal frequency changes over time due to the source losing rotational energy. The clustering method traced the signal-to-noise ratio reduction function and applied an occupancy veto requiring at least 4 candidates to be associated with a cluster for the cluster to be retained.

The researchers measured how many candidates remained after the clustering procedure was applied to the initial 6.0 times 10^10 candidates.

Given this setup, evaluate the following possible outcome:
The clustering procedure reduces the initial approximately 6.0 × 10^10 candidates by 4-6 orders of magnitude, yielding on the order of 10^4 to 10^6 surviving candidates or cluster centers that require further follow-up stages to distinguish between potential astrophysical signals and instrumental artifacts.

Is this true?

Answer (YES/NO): YES